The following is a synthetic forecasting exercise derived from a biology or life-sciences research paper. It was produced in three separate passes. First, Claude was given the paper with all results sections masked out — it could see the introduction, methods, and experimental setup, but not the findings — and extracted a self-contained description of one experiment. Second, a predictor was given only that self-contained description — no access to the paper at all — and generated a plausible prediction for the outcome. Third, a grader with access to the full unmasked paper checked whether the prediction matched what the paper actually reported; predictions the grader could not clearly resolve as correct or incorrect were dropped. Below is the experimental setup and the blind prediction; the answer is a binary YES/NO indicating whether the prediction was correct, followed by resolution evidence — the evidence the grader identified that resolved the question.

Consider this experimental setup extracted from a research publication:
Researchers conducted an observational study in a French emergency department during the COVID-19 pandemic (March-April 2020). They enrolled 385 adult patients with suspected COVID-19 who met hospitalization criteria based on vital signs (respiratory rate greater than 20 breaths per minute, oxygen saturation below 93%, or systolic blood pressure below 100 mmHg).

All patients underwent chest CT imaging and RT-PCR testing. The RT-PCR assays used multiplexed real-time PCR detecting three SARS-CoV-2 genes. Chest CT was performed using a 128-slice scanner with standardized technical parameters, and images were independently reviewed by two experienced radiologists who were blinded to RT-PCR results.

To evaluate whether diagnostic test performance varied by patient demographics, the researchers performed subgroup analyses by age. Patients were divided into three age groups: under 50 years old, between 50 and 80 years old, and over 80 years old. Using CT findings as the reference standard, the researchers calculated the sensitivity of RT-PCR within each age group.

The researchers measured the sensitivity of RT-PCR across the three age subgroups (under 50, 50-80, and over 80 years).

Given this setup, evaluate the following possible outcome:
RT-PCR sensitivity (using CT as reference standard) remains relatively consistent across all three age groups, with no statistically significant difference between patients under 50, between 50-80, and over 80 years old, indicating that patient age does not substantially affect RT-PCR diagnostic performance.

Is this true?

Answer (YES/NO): NO